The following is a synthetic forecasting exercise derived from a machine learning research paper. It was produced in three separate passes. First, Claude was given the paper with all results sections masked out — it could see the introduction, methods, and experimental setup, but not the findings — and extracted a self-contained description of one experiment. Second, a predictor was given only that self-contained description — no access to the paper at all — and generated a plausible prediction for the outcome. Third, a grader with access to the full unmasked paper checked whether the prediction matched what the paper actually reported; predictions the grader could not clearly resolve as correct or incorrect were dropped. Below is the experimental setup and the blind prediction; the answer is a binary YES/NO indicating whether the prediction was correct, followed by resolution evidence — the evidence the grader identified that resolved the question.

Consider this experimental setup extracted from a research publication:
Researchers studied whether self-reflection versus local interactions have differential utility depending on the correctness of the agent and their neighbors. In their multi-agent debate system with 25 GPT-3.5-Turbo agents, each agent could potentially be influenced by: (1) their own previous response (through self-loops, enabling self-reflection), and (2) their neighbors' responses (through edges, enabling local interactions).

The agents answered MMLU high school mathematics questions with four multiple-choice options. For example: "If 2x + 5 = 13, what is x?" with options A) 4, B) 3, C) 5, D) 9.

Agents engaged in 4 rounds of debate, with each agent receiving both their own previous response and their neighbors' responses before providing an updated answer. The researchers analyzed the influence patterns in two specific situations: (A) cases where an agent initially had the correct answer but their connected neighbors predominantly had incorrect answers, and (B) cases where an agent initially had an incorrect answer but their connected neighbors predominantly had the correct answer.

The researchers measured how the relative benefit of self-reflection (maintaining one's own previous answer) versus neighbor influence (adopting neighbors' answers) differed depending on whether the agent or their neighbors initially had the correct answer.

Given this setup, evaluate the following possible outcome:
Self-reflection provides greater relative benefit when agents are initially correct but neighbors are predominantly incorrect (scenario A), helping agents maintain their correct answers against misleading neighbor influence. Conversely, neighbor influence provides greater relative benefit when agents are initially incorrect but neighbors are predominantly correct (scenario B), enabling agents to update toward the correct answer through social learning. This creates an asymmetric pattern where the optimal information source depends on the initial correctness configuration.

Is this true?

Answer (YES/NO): YES